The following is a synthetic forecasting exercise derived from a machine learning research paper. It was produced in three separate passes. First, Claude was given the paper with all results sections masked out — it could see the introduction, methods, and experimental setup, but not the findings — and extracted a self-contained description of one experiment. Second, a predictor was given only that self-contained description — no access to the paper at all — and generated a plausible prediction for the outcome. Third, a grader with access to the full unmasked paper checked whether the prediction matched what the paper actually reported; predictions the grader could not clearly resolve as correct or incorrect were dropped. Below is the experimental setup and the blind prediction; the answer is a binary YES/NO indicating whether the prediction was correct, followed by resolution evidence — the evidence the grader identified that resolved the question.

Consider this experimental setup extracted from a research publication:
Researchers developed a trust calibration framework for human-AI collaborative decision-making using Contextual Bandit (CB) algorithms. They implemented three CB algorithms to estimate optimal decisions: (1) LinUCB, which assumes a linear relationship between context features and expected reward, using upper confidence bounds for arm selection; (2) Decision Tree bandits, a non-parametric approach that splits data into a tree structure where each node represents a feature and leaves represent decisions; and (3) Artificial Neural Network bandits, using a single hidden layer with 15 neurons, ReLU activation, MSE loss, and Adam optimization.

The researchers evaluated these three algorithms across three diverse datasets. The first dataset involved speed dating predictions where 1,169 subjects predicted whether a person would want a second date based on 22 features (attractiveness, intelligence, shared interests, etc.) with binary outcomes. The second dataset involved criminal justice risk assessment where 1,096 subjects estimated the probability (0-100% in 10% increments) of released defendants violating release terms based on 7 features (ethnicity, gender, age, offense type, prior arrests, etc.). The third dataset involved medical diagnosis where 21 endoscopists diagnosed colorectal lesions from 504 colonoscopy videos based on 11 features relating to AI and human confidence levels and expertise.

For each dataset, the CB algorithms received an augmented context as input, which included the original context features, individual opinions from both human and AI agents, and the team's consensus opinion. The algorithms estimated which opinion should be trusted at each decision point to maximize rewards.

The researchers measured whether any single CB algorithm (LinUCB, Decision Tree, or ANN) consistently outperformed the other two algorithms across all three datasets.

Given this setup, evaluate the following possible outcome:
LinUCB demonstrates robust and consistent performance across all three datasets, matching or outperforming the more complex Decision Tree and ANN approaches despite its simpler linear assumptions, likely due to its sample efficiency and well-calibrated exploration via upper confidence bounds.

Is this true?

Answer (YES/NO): NO